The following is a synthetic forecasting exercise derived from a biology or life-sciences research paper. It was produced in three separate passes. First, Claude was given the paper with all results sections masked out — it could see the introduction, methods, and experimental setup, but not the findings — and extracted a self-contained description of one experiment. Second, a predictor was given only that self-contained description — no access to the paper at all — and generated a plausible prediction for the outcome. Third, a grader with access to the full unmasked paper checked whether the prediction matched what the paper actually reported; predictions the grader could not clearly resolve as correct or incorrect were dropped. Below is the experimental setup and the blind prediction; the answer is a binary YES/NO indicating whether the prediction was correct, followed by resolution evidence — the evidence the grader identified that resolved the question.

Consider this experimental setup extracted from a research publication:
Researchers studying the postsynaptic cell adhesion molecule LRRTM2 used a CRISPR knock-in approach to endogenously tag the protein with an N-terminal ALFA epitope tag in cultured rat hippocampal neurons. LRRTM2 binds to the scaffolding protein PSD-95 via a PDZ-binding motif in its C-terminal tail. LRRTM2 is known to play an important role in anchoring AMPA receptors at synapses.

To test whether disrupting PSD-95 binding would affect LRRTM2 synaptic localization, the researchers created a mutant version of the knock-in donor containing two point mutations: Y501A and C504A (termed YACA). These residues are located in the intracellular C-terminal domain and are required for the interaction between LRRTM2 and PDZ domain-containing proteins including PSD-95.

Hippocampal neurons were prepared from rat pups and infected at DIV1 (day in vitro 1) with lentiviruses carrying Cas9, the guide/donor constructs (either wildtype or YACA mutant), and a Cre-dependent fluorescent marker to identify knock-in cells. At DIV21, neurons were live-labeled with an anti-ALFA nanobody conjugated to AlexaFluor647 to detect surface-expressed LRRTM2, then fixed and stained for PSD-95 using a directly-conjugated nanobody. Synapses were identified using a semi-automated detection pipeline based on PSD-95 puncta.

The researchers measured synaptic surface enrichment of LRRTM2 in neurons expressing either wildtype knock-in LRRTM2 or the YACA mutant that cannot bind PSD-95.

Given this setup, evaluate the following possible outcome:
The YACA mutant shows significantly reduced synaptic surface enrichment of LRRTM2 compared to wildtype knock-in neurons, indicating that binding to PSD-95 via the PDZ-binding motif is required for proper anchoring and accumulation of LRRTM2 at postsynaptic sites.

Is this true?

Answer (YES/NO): NO